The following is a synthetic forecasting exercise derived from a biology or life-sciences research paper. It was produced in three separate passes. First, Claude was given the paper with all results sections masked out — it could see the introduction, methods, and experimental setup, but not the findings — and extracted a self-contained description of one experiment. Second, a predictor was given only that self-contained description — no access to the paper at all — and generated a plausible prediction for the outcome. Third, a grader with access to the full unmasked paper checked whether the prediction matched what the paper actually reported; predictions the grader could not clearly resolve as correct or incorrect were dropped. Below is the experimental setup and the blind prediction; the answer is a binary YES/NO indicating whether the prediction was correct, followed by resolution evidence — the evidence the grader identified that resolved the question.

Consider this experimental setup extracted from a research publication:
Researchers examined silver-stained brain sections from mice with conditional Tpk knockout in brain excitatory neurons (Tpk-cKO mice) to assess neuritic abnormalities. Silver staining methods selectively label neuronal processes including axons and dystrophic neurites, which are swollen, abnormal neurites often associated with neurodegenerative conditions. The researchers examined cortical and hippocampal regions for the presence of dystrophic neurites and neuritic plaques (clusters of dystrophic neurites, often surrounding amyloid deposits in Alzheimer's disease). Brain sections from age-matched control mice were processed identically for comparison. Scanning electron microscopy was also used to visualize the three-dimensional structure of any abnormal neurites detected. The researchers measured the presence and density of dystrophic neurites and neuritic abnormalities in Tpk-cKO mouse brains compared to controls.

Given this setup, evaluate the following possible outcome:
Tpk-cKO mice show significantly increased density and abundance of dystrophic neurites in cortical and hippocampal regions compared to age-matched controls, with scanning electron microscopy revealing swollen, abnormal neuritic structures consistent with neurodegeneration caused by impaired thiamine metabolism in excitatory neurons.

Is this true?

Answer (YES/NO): NO